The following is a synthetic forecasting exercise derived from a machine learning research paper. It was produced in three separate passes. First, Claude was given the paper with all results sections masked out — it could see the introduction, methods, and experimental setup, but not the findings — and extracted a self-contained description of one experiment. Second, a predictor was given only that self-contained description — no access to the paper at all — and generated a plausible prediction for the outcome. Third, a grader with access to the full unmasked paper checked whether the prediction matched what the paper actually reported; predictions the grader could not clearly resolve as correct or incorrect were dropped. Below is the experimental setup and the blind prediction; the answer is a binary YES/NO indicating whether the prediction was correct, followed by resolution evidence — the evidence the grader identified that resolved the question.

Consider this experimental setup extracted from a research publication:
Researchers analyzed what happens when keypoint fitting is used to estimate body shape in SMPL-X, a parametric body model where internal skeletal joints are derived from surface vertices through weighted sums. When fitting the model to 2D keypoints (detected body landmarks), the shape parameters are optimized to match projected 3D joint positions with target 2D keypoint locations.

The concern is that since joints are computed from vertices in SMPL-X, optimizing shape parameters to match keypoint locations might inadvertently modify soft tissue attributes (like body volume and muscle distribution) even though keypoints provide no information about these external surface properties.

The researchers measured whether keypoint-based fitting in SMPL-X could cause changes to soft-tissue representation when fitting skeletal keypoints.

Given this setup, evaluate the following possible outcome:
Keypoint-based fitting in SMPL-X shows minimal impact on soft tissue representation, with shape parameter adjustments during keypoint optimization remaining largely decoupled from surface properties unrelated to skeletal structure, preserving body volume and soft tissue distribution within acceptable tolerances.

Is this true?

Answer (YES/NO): NO